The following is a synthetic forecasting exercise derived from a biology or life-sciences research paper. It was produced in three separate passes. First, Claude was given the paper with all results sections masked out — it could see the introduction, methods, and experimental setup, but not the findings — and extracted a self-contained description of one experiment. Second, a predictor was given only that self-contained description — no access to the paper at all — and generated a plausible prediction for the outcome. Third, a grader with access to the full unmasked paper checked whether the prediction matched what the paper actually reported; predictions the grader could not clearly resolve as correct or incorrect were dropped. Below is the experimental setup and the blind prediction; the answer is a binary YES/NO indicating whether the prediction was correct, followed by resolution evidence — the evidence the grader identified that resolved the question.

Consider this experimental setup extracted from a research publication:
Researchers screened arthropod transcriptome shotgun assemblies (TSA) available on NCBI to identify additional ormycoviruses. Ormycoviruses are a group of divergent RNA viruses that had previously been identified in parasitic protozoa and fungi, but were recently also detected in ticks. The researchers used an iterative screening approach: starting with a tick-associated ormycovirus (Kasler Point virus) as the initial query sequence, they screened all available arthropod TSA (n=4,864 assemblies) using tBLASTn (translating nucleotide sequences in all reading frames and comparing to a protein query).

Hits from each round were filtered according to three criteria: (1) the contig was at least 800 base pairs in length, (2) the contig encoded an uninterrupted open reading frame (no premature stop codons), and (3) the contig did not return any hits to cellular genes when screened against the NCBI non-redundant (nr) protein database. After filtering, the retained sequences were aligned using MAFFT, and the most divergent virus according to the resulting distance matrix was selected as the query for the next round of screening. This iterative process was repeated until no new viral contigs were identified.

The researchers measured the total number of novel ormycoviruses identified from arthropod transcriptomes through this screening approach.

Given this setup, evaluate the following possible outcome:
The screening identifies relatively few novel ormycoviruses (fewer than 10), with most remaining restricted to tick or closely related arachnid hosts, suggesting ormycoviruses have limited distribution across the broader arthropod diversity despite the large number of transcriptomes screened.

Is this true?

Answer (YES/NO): NO